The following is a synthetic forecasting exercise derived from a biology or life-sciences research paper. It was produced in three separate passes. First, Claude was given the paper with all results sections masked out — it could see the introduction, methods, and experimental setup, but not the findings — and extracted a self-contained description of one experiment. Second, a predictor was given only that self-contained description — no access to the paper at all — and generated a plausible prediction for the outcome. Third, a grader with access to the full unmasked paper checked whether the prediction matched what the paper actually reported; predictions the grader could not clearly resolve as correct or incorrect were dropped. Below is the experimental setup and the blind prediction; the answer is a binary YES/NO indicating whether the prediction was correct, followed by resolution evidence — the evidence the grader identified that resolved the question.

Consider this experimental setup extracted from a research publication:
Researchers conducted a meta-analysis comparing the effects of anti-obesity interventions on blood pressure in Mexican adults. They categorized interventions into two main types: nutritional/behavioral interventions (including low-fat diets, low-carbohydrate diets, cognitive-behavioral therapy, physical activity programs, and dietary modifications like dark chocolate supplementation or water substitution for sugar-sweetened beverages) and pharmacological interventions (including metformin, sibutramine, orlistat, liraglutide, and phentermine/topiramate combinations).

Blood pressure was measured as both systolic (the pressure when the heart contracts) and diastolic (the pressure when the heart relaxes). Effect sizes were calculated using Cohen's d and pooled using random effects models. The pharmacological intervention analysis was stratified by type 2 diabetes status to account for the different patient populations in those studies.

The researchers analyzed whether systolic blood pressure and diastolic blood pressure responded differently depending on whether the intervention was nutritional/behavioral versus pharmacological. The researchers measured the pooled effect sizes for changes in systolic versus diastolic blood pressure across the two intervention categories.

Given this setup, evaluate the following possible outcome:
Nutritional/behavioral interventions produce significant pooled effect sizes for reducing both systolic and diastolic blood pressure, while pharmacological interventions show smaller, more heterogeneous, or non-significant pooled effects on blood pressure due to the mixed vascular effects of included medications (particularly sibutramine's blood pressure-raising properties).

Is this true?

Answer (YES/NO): NO